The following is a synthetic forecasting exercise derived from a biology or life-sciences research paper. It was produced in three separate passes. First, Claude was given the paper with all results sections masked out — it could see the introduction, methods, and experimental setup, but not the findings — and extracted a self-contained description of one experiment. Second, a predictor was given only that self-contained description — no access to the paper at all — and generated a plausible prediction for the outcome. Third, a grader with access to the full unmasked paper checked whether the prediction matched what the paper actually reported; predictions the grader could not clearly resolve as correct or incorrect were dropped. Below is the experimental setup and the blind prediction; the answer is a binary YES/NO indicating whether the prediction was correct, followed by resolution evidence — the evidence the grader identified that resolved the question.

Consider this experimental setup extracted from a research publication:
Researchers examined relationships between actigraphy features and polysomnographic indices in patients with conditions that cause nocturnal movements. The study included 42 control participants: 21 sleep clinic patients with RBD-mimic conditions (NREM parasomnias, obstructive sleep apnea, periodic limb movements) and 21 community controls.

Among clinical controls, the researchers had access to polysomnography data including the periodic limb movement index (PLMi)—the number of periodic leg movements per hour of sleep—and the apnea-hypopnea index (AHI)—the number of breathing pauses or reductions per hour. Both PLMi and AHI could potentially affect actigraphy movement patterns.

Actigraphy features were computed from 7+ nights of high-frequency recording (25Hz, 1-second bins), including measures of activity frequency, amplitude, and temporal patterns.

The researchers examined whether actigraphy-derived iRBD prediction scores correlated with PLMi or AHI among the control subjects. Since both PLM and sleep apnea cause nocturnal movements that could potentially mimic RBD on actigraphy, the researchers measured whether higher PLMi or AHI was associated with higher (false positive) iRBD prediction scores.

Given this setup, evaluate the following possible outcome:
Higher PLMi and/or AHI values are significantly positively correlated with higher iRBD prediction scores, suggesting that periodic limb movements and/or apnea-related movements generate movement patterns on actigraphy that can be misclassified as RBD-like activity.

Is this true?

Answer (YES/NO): NO